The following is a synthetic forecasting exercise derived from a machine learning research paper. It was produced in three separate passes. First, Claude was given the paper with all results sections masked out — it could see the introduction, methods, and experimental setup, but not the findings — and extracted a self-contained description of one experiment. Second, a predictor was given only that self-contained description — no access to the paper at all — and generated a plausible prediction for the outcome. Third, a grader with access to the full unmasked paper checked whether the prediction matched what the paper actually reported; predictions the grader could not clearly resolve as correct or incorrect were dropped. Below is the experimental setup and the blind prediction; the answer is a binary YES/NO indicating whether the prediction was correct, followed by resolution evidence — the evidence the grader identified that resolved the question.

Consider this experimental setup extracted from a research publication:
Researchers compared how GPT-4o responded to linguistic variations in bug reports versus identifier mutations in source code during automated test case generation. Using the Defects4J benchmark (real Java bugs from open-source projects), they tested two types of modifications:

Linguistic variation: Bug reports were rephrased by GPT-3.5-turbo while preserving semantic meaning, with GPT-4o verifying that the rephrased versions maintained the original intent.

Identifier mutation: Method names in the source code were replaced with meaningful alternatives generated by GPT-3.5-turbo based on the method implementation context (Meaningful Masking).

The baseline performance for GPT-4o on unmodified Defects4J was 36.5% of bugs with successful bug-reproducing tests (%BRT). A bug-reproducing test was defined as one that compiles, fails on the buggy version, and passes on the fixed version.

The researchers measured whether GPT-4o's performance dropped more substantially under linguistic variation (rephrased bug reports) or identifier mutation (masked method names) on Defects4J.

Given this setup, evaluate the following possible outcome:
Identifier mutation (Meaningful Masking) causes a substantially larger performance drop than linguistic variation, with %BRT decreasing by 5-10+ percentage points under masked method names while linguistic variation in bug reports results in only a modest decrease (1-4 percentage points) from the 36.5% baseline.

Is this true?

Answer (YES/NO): YES